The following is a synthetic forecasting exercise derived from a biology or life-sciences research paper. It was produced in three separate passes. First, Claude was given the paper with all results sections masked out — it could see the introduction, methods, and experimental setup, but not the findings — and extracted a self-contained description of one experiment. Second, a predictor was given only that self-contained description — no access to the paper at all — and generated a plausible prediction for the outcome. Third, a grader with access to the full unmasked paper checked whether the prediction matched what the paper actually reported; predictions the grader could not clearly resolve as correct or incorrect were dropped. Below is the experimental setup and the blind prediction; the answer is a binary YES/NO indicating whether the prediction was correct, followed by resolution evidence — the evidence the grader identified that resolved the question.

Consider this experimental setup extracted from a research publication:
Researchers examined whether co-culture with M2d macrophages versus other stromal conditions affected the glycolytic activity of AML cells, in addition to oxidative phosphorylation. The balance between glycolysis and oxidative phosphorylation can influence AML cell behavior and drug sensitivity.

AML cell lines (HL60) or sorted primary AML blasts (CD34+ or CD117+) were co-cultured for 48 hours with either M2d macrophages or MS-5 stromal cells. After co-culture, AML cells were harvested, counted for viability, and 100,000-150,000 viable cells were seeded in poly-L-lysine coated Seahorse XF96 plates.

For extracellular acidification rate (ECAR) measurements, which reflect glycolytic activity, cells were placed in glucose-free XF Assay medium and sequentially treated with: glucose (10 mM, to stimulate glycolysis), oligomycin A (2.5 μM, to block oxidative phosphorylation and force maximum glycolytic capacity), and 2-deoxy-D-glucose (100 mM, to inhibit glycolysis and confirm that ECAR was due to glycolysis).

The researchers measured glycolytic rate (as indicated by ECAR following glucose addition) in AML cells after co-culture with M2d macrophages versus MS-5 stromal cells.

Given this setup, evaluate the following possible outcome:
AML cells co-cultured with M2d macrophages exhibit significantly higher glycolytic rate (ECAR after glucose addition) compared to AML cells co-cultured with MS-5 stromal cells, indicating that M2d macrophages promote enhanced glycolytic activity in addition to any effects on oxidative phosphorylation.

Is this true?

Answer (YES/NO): YES